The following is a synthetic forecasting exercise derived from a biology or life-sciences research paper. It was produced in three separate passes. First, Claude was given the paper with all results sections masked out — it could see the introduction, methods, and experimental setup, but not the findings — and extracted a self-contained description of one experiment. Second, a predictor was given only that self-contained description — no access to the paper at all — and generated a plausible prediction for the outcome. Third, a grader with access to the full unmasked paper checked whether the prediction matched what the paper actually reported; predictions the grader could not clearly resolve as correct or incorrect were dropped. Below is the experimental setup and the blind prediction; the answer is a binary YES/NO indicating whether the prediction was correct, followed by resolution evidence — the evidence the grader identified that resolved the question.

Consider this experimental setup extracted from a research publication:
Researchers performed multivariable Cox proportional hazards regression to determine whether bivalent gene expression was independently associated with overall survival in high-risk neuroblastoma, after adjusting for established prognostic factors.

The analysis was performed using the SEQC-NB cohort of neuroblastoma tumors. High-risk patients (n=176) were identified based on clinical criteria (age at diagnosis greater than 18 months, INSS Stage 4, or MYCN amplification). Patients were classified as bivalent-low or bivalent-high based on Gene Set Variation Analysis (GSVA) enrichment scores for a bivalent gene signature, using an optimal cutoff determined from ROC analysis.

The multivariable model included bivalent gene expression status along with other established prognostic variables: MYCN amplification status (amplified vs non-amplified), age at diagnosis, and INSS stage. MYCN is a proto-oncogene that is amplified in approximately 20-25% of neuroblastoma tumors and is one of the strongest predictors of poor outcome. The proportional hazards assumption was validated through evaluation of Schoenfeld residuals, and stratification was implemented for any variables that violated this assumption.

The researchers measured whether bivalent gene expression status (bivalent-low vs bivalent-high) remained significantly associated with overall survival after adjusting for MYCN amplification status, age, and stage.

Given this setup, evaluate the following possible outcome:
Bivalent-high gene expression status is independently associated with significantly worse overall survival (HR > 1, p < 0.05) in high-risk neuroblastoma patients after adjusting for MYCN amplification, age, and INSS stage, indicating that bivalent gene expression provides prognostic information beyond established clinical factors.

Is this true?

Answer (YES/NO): NO